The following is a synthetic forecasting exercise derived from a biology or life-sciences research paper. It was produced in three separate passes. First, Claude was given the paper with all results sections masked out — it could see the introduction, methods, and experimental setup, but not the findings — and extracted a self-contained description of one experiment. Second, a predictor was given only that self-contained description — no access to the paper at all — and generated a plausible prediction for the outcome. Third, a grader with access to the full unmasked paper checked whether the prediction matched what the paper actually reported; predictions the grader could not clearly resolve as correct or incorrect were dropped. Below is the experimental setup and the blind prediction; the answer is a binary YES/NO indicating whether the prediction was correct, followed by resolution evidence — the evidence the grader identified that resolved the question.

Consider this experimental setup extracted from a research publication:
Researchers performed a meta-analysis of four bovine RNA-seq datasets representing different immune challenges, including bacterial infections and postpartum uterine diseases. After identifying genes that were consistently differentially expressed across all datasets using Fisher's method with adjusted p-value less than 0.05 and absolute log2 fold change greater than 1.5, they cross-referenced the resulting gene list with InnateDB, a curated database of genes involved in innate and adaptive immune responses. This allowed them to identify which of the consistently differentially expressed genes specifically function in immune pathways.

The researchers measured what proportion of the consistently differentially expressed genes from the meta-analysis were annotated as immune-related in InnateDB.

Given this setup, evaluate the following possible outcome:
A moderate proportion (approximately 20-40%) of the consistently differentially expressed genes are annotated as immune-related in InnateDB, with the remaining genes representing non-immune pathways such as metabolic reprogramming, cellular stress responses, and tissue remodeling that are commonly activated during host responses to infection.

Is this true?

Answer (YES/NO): YES